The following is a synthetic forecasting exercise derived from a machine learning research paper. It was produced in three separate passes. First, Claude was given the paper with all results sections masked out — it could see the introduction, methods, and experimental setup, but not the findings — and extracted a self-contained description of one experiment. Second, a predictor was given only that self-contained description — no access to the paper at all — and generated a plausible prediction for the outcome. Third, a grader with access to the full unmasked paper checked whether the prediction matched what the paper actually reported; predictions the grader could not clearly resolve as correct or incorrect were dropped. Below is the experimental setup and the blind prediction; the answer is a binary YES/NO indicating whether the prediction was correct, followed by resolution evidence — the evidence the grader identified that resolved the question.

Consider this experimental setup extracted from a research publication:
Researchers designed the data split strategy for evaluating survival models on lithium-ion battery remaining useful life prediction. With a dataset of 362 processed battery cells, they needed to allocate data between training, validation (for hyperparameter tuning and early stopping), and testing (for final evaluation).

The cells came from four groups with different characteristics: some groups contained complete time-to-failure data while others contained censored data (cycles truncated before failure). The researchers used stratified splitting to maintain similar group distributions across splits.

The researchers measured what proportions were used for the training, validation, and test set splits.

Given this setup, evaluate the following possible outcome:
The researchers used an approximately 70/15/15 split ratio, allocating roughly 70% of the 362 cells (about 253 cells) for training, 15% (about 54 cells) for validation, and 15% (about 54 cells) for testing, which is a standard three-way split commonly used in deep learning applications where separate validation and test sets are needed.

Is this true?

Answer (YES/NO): NO